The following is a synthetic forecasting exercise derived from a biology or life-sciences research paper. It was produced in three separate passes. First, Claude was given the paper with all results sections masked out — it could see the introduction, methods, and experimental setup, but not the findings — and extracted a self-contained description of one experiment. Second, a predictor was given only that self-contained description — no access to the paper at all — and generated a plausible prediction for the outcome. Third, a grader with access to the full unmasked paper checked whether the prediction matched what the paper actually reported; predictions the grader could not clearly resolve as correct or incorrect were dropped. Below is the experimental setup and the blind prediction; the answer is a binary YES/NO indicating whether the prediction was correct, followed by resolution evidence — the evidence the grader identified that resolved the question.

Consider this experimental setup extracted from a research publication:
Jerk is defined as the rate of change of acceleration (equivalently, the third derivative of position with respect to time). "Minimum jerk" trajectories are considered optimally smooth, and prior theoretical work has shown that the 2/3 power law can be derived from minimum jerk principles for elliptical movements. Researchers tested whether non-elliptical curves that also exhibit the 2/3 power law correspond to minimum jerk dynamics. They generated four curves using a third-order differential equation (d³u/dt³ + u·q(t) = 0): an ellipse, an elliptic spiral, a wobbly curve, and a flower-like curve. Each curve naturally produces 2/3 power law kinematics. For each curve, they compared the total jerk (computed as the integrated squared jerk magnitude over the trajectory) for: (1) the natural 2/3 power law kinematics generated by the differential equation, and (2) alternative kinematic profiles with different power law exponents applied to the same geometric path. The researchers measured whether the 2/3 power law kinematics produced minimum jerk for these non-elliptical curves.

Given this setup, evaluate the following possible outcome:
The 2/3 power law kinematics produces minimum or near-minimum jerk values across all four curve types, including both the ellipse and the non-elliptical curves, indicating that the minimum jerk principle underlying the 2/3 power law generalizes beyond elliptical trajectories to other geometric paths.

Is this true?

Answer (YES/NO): YES